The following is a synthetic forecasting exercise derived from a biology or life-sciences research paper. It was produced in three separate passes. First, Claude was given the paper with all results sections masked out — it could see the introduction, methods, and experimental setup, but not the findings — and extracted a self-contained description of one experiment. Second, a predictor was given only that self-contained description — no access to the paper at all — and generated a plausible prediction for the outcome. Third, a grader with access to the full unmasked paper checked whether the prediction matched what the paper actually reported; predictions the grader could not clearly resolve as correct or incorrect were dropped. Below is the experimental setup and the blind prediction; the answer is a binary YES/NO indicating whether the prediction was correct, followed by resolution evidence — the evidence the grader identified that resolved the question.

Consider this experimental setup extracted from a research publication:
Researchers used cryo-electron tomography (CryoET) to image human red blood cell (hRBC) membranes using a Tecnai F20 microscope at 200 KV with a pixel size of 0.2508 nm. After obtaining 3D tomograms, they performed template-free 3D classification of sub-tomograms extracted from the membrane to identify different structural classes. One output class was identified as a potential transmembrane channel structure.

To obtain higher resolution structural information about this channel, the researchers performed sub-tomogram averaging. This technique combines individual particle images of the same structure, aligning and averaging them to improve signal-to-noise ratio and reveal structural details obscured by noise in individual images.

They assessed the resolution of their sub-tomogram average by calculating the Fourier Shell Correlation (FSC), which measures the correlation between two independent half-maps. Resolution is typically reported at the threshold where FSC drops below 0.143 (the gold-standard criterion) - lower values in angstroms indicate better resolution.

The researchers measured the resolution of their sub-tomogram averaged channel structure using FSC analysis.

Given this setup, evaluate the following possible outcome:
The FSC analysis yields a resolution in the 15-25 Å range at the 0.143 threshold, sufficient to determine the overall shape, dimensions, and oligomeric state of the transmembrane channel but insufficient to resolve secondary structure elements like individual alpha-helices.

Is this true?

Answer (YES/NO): YES